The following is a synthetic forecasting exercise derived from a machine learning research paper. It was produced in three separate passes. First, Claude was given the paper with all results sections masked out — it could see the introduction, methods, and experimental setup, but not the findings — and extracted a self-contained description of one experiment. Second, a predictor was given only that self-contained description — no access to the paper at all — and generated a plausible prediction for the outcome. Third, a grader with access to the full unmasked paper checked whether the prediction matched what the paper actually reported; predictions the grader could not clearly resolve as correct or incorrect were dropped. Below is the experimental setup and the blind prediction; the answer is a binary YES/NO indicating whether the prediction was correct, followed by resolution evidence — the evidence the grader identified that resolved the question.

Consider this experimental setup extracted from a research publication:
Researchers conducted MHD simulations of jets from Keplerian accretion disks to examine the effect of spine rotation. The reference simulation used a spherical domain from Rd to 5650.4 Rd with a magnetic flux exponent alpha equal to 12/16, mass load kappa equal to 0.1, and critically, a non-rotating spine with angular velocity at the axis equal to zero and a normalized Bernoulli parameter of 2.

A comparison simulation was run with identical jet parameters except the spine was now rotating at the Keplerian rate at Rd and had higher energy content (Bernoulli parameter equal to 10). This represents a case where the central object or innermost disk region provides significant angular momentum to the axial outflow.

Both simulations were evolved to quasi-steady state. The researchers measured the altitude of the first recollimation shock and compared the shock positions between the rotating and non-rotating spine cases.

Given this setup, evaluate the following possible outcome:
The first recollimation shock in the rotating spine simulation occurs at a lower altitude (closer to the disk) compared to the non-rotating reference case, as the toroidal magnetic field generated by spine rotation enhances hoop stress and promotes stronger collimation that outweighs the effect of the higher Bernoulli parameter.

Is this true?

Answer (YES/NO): YES